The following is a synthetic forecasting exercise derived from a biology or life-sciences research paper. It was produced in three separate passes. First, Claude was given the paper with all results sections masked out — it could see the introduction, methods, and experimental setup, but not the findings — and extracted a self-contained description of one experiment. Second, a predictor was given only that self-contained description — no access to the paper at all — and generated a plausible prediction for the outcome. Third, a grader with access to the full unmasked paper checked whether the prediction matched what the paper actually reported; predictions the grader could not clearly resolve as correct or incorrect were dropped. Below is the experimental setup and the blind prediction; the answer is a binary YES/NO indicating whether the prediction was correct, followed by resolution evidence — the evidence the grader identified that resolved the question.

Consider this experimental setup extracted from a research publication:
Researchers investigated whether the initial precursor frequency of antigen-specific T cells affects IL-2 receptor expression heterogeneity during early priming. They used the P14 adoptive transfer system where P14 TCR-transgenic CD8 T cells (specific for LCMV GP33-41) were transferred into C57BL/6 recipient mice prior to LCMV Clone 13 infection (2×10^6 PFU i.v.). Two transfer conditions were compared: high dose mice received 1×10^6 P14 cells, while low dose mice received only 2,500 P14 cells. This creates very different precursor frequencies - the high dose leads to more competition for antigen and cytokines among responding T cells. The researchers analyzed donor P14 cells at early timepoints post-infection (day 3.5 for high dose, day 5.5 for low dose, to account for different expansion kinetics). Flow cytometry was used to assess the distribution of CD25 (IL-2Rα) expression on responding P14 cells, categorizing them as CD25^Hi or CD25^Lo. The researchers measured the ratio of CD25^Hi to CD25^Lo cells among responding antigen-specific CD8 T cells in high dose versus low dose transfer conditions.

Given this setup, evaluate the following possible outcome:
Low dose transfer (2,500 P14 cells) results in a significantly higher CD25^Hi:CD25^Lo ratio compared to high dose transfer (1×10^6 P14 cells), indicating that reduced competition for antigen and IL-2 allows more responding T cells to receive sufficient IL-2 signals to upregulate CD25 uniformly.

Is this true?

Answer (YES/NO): NO